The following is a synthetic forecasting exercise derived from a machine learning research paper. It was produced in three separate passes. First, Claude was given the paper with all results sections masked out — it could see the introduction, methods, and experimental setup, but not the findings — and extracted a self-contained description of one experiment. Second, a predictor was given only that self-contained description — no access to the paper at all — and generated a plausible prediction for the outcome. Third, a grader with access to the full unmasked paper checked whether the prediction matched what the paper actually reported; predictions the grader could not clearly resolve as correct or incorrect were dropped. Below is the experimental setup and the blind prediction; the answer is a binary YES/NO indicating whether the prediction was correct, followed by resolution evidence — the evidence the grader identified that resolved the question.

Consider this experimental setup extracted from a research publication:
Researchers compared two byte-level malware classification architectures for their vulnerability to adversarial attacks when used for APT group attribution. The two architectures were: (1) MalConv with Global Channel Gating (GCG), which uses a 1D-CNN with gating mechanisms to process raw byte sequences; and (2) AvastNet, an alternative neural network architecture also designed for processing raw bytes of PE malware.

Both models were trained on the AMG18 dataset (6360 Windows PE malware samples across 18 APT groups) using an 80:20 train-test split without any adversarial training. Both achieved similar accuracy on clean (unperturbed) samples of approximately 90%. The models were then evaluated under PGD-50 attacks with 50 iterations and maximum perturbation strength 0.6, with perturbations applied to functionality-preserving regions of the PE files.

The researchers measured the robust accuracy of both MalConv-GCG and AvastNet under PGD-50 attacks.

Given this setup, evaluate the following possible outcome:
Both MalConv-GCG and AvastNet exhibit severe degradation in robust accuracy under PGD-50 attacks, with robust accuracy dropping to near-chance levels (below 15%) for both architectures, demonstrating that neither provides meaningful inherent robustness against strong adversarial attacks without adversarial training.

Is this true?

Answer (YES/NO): YES